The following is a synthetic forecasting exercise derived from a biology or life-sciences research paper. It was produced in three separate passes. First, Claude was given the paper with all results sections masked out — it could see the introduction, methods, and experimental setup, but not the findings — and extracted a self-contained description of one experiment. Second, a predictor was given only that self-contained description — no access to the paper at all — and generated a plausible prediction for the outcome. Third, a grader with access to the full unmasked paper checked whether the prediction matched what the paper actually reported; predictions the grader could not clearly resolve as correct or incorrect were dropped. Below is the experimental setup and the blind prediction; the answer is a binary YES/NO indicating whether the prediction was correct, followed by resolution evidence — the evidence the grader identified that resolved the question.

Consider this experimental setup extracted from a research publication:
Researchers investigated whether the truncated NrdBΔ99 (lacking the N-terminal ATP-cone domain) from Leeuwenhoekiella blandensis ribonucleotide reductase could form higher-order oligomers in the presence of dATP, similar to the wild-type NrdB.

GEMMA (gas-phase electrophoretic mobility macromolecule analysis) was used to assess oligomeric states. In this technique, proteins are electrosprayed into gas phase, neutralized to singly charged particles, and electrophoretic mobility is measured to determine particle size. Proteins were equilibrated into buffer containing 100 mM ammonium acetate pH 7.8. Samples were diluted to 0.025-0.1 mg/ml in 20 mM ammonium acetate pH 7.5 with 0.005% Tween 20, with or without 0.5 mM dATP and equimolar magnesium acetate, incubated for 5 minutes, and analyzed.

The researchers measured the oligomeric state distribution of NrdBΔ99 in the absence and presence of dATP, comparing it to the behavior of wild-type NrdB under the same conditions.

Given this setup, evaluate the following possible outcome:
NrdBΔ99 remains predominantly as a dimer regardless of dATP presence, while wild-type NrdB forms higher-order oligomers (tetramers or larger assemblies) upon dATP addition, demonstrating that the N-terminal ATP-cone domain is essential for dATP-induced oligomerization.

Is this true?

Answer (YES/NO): NO